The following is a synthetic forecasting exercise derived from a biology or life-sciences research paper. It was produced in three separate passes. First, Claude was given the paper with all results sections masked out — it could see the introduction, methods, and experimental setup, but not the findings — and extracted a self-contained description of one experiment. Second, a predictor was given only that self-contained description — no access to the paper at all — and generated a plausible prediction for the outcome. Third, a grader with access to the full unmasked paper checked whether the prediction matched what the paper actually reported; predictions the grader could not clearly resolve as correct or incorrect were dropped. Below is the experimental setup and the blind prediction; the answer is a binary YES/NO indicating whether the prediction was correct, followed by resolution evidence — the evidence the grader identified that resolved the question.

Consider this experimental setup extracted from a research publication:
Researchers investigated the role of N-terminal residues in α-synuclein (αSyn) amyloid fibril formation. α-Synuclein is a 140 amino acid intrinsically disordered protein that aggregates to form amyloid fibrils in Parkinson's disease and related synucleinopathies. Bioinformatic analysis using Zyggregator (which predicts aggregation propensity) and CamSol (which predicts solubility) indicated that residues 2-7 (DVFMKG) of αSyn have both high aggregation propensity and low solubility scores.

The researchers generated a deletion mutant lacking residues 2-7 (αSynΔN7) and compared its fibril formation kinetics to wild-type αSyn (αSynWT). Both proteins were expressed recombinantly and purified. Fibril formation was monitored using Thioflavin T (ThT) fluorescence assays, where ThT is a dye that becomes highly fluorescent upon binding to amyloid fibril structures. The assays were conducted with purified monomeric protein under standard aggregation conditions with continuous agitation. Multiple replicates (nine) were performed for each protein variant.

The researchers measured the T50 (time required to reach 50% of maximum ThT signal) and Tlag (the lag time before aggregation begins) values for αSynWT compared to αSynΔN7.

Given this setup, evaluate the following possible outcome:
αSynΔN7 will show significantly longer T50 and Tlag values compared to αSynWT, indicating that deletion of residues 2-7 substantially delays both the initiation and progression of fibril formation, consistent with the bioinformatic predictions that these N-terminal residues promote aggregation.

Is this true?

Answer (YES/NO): YES